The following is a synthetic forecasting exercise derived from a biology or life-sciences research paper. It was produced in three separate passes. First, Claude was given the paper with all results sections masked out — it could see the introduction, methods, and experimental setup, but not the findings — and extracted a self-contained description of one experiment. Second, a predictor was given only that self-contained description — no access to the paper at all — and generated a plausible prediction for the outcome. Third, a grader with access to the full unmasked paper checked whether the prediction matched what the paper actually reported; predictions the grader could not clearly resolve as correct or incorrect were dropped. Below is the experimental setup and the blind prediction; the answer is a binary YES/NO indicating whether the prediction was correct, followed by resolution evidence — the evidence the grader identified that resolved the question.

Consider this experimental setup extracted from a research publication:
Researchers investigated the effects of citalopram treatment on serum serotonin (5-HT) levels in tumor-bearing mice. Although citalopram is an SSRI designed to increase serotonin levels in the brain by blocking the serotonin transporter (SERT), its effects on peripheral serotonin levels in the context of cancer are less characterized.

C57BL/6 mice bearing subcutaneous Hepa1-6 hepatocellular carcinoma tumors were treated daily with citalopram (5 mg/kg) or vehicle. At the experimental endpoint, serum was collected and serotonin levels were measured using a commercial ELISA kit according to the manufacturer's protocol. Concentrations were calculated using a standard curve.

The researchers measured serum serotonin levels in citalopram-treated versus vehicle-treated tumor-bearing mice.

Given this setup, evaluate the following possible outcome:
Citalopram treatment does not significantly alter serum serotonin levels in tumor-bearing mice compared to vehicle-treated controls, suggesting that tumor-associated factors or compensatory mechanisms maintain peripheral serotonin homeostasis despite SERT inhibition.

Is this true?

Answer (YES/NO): NO